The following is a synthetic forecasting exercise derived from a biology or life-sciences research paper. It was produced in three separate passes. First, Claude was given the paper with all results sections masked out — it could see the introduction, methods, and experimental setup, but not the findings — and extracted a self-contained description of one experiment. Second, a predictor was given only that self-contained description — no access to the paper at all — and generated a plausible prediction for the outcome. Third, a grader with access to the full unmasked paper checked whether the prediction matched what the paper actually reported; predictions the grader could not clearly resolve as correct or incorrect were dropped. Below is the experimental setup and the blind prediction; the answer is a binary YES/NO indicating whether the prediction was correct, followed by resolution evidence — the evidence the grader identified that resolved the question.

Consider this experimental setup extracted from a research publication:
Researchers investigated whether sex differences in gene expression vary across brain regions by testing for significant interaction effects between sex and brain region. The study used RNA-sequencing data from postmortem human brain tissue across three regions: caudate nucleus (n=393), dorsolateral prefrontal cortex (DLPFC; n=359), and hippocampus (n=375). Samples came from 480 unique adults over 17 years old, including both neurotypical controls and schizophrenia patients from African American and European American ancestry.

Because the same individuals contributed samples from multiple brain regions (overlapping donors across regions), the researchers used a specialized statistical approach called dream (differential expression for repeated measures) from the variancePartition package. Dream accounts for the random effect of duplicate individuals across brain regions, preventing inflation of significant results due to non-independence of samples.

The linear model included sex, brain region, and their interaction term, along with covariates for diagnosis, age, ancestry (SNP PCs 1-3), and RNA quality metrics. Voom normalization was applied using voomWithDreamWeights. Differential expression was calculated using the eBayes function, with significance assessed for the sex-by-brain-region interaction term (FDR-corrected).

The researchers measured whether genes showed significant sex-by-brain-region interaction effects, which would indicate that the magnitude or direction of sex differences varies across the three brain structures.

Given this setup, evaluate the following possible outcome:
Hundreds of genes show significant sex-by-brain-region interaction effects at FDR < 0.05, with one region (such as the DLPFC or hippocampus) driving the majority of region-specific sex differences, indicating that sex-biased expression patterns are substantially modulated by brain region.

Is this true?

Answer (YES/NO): NO